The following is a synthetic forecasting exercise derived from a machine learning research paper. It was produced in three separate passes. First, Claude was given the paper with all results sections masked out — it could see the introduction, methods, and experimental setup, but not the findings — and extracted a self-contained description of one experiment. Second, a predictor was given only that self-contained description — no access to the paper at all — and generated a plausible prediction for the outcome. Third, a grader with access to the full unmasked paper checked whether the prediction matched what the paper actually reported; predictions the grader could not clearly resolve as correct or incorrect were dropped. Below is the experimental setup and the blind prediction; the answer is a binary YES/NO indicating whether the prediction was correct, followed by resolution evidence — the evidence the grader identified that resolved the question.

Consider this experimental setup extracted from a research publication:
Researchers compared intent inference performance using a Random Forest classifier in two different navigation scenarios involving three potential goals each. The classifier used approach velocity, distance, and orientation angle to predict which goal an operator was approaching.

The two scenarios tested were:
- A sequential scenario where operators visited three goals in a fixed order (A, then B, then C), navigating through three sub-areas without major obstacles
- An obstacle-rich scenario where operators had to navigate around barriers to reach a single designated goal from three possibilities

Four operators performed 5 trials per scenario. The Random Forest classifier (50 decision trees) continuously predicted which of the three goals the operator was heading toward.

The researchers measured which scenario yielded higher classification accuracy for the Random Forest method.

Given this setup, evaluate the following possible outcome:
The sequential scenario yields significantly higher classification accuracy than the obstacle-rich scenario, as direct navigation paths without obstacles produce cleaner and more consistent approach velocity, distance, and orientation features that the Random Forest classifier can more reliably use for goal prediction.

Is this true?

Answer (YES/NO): NO